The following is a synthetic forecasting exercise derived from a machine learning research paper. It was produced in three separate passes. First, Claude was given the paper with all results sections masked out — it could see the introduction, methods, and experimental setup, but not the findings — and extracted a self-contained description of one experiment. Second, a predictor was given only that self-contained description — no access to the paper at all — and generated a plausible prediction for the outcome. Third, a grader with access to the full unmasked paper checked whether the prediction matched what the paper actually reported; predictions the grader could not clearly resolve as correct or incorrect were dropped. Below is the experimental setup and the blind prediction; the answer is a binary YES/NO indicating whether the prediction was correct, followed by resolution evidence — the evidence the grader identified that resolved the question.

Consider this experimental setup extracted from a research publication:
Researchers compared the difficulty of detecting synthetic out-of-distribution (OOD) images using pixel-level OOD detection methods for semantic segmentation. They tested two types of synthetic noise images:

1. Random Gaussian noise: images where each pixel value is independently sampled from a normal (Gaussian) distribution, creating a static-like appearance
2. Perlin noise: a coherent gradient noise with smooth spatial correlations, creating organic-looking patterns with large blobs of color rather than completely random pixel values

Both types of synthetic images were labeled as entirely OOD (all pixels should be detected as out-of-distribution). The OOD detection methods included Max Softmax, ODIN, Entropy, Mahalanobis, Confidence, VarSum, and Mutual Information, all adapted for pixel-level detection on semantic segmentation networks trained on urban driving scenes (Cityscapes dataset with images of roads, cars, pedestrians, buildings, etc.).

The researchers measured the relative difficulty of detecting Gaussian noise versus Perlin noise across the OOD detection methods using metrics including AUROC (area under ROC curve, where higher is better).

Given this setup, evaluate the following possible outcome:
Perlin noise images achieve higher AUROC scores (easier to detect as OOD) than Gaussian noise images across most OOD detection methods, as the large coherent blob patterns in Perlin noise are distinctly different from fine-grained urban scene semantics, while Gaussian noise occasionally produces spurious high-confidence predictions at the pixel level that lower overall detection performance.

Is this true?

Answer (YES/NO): NO